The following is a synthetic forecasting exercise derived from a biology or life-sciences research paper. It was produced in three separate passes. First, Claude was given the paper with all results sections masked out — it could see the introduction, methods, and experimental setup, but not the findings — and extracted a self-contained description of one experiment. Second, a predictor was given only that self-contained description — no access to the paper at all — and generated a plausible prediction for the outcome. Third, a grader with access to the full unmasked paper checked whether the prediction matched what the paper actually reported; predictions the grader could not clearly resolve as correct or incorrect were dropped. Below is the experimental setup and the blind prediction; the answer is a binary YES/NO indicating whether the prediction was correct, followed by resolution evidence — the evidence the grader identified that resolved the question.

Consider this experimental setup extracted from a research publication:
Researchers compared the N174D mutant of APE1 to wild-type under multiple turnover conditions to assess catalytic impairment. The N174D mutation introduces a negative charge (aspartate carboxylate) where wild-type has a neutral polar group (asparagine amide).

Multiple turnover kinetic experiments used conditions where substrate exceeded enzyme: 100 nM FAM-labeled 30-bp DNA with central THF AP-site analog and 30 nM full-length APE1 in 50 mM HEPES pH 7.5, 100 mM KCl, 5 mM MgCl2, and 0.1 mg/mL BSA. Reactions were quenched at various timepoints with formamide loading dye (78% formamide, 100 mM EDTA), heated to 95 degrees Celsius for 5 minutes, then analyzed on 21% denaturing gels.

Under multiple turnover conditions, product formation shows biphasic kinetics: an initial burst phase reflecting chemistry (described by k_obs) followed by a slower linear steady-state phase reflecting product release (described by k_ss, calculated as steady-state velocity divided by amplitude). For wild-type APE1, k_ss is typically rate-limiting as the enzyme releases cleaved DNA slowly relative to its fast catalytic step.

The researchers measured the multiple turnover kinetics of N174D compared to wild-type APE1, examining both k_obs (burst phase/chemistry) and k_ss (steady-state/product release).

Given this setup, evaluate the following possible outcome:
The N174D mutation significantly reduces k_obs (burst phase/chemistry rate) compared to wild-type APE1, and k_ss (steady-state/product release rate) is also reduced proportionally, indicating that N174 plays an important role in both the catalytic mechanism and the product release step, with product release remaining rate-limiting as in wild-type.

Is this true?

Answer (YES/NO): NO